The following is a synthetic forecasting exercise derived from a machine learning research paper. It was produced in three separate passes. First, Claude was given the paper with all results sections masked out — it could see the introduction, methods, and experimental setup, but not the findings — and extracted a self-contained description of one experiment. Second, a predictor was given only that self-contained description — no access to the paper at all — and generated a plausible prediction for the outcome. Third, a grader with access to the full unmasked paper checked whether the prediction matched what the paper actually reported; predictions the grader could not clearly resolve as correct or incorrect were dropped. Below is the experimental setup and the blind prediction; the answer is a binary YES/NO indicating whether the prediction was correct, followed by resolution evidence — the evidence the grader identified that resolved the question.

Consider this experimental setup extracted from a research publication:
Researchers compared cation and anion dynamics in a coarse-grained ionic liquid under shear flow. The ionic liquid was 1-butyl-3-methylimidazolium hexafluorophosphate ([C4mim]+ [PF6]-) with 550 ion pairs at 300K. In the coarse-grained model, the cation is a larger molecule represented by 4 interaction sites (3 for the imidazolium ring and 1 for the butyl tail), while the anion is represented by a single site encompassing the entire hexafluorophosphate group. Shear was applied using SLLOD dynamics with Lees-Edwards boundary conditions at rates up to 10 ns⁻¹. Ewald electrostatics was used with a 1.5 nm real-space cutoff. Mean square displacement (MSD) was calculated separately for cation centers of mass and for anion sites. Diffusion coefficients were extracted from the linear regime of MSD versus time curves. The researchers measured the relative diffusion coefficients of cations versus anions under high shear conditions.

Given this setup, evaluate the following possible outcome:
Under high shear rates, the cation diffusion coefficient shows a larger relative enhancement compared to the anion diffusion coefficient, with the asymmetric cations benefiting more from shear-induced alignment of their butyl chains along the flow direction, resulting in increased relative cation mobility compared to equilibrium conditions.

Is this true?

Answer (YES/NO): NO